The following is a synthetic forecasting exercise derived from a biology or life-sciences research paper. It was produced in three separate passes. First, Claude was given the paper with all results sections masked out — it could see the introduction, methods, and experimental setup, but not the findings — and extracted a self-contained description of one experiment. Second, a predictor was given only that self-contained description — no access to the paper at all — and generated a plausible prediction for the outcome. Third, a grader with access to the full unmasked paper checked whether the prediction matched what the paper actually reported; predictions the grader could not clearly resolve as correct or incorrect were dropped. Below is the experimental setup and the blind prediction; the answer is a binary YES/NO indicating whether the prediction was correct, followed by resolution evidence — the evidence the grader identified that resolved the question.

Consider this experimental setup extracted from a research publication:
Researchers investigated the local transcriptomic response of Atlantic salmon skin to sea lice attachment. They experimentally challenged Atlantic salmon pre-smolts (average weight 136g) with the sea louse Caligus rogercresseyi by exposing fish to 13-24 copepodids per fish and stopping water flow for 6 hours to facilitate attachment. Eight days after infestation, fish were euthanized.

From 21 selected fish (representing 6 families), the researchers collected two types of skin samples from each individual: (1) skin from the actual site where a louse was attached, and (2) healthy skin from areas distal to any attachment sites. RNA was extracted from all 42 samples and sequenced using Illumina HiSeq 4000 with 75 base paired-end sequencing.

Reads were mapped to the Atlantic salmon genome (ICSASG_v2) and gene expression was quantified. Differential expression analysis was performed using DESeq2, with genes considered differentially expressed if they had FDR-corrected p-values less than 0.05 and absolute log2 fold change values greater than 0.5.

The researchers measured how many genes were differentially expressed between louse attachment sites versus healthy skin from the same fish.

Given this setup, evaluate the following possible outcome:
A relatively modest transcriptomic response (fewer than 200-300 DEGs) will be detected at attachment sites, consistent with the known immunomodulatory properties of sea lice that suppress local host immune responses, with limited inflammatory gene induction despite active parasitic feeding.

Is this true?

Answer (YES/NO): NO